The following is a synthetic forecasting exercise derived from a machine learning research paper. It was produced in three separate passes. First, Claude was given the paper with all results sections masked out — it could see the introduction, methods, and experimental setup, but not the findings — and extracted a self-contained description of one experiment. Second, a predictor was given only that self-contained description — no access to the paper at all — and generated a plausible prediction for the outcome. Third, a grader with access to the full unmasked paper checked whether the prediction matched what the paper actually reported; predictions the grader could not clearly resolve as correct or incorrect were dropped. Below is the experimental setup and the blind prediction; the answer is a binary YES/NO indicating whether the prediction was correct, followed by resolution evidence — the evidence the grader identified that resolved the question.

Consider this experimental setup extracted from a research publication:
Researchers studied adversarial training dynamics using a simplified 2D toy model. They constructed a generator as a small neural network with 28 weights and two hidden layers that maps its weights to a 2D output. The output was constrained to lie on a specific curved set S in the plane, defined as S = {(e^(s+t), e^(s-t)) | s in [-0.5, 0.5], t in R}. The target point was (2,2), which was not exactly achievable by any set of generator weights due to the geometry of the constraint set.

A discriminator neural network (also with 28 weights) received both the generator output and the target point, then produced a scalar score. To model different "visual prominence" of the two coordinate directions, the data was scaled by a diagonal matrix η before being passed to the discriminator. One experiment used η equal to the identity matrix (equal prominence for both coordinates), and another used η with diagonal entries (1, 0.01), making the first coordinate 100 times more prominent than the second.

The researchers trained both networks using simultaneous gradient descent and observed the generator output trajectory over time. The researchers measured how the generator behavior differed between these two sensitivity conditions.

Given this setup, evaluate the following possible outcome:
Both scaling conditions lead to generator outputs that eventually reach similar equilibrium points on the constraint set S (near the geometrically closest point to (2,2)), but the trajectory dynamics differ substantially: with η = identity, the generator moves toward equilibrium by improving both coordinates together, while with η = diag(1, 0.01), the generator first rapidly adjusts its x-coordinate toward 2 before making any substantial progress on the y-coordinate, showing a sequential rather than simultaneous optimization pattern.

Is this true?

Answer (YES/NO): NO